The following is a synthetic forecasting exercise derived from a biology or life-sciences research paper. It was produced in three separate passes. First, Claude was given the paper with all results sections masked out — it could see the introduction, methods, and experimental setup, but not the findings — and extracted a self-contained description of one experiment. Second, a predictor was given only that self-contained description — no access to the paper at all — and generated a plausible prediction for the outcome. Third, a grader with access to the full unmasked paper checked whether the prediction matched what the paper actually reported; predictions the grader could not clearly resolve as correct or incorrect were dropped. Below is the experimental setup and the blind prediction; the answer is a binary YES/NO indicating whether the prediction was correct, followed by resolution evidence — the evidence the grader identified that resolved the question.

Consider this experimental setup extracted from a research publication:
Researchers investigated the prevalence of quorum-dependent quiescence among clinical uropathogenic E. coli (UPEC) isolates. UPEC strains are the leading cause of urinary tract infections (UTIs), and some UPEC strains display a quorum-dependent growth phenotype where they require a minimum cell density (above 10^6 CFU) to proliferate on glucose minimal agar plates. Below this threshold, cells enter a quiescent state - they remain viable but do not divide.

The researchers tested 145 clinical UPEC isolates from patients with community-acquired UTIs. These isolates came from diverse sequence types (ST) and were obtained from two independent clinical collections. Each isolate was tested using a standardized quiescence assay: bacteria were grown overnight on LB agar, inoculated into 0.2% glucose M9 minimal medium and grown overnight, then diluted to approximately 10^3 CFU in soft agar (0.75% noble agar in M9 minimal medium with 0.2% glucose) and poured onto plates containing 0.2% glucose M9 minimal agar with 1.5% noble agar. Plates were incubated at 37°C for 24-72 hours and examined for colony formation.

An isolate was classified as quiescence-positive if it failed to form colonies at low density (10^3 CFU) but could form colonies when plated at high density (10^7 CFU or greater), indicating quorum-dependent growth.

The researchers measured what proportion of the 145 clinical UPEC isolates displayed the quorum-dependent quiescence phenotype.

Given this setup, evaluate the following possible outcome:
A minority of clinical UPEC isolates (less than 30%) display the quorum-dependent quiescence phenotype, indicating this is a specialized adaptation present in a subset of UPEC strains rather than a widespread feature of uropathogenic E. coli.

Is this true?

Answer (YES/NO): NO